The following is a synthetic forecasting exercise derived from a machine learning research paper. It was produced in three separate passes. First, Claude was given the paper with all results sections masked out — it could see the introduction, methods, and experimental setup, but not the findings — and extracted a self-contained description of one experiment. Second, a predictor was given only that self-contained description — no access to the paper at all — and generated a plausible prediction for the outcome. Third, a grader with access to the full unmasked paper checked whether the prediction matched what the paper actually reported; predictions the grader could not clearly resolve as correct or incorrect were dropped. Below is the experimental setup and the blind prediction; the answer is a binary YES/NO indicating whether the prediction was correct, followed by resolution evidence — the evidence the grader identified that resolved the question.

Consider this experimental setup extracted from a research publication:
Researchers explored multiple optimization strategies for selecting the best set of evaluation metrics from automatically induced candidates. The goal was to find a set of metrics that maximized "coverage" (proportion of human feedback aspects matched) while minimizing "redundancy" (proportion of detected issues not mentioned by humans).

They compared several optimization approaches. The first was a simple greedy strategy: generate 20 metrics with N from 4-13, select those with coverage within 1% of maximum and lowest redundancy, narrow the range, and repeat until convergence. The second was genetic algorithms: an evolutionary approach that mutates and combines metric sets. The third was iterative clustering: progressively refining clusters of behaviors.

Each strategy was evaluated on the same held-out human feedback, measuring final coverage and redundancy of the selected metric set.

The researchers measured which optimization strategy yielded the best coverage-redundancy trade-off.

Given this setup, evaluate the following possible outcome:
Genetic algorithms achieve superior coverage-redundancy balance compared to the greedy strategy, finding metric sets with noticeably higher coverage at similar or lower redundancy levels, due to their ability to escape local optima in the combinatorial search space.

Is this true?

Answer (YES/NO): NO